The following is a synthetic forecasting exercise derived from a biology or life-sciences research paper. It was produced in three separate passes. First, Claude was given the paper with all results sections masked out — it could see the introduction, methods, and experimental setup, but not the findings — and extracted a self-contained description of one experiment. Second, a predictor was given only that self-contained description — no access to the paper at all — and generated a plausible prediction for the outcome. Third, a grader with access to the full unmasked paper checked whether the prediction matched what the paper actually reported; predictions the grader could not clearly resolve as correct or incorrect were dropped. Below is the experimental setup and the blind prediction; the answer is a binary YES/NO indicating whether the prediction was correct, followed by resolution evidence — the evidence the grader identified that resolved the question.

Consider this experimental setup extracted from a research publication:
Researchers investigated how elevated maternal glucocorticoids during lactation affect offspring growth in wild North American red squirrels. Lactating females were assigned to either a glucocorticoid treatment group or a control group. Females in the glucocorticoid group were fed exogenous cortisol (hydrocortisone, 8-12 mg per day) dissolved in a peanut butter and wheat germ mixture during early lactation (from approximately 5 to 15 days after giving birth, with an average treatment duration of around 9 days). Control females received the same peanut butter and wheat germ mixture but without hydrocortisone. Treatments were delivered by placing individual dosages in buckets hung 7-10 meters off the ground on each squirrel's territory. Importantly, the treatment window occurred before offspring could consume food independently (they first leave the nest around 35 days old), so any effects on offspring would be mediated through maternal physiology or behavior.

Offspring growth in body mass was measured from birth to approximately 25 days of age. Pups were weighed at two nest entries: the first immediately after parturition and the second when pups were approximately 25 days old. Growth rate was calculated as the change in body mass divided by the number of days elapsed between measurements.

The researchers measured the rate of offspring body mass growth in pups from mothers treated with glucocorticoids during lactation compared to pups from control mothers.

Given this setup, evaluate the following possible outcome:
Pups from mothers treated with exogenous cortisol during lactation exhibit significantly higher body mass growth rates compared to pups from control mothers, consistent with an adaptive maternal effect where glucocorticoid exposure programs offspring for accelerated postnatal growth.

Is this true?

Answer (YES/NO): NO